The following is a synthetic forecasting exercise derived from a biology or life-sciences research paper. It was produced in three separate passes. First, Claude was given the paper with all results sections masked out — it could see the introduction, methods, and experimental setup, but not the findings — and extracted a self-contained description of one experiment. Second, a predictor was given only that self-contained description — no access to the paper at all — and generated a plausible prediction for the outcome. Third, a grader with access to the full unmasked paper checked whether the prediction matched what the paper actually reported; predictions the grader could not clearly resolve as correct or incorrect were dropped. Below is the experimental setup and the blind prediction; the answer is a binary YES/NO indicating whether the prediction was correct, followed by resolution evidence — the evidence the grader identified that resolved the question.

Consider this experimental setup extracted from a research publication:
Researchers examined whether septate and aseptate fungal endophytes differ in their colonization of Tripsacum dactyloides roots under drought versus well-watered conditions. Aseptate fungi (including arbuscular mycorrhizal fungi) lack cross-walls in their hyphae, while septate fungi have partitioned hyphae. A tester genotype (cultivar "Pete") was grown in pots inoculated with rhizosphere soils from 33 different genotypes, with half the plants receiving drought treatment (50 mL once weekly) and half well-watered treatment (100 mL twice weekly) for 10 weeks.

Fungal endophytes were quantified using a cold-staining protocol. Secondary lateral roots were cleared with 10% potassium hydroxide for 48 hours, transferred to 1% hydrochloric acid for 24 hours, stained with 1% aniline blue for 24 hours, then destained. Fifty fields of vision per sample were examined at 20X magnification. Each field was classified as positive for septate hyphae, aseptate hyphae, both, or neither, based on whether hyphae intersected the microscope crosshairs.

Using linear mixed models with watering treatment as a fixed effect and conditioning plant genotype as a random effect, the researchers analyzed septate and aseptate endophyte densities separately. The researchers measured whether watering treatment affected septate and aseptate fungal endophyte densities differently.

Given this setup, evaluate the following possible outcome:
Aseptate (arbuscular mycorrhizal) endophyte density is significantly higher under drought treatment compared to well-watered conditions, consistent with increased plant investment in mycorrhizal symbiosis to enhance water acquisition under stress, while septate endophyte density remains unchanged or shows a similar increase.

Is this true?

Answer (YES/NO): NO